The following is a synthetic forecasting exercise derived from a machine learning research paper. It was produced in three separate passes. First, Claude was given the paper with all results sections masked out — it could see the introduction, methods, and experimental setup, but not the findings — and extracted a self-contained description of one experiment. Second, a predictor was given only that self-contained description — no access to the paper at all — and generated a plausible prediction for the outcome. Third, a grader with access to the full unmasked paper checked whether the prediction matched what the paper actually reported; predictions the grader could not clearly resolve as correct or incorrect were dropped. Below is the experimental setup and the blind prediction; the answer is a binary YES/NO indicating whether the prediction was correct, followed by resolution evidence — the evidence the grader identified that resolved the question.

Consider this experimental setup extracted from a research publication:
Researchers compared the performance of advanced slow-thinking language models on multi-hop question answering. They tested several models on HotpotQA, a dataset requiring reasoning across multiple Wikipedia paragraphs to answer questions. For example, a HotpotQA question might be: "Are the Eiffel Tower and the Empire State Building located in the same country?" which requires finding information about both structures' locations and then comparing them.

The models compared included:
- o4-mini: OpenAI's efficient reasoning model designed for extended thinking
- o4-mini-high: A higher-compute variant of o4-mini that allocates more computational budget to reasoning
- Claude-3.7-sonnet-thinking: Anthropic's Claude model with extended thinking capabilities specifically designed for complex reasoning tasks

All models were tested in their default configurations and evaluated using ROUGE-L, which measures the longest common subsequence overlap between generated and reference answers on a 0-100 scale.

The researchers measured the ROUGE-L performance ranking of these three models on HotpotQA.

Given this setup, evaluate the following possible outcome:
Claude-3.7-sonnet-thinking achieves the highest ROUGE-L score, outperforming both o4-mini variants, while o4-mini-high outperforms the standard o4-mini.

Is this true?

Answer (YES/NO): YES